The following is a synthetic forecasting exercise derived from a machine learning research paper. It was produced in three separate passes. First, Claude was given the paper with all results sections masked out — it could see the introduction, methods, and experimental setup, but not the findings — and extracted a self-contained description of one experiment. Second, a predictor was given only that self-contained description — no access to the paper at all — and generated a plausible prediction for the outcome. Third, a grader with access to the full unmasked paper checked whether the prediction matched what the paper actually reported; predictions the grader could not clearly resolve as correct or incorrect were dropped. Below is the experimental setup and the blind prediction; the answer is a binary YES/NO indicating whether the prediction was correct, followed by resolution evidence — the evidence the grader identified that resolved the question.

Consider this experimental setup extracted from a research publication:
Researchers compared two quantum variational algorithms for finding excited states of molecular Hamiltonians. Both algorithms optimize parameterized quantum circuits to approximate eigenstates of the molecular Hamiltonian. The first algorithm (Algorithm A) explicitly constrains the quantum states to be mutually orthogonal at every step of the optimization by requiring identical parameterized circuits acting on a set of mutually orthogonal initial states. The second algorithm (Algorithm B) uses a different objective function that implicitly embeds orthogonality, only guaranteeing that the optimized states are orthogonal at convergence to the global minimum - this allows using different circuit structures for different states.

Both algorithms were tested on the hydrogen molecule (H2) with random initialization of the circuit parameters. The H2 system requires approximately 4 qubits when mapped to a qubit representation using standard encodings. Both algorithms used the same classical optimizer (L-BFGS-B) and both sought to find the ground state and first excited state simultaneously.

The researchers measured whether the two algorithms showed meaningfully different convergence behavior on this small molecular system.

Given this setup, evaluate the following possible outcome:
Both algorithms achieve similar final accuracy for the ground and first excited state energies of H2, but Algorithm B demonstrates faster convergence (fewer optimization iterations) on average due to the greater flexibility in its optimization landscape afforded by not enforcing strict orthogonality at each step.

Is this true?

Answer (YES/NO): NO